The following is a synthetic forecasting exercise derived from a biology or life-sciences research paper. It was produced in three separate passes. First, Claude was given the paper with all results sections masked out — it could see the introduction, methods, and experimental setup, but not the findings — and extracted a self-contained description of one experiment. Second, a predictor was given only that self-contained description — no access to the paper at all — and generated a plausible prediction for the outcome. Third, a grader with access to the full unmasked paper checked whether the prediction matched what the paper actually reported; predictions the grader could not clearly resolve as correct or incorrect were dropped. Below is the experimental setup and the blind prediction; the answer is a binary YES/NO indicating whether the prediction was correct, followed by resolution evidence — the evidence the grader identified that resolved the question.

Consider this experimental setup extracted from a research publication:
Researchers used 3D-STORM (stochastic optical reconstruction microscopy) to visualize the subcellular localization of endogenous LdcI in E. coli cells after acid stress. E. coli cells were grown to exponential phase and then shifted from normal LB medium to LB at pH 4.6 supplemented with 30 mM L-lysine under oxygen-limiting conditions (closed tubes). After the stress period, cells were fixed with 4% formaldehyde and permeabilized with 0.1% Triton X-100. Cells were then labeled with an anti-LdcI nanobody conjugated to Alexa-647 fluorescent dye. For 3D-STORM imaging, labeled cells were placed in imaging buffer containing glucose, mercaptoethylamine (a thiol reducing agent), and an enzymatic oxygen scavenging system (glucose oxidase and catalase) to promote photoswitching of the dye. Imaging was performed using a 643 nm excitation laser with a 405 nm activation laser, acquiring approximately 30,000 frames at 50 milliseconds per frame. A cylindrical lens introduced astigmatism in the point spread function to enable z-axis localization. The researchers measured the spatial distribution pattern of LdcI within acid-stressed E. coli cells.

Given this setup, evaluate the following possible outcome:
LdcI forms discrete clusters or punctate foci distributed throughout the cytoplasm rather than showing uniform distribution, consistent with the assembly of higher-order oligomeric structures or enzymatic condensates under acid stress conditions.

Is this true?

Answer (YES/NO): NO